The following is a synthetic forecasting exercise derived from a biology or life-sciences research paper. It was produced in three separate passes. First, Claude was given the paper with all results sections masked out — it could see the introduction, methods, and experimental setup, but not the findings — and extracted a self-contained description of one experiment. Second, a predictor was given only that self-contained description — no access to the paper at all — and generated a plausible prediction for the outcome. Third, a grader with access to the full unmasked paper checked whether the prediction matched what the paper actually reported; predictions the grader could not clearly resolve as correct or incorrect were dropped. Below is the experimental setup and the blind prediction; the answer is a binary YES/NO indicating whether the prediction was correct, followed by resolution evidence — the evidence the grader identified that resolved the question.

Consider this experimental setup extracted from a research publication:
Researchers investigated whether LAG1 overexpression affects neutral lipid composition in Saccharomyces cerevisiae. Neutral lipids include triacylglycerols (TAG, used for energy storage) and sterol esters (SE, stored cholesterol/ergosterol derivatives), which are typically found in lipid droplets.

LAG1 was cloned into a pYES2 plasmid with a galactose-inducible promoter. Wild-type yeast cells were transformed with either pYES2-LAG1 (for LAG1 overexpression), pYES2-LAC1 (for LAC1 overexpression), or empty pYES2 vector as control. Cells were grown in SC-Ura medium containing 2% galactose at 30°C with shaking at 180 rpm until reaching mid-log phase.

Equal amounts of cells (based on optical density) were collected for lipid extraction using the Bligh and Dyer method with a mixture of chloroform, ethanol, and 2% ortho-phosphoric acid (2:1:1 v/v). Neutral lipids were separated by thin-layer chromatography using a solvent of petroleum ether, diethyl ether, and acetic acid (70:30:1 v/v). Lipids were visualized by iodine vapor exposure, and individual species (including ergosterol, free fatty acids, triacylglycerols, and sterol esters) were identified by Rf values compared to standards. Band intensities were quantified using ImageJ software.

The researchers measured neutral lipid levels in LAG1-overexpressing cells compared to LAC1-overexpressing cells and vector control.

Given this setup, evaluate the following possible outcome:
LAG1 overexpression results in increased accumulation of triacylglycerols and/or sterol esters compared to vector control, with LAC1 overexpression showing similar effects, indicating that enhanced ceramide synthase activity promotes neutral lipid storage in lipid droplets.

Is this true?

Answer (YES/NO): NO